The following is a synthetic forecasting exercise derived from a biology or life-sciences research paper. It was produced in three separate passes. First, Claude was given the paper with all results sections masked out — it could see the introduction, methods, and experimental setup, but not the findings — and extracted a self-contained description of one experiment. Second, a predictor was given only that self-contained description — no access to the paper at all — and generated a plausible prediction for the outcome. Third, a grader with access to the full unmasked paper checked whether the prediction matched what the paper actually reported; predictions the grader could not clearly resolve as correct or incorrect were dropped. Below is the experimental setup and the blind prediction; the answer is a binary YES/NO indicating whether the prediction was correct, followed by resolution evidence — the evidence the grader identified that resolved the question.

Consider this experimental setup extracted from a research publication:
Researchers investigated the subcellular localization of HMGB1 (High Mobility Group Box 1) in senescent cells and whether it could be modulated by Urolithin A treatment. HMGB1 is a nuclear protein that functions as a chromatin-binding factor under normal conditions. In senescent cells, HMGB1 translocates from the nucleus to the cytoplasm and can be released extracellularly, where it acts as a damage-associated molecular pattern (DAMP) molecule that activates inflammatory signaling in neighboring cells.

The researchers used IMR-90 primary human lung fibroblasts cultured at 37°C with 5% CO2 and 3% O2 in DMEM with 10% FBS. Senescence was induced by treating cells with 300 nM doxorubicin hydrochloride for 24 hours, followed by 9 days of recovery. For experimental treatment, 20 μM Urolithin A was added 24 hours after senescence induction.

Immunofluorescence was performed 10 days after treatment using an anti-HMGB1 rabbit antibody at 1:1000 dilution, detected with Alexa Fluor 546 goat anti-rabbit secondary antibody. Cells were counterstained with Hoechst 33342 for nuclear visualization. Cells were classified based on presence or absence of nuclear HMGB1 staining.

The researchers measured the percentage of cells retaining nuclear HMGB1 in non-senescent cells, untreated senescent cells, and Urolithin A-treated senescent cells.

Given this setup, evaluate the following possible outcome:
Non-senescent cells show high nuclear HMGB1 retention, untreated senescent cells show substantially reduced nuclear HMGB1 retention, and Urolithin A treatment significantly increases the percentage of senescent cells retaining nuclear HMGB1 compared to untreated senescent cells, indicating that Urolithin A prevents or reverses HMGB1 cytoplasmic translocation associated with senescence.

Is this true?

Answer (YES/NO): YES